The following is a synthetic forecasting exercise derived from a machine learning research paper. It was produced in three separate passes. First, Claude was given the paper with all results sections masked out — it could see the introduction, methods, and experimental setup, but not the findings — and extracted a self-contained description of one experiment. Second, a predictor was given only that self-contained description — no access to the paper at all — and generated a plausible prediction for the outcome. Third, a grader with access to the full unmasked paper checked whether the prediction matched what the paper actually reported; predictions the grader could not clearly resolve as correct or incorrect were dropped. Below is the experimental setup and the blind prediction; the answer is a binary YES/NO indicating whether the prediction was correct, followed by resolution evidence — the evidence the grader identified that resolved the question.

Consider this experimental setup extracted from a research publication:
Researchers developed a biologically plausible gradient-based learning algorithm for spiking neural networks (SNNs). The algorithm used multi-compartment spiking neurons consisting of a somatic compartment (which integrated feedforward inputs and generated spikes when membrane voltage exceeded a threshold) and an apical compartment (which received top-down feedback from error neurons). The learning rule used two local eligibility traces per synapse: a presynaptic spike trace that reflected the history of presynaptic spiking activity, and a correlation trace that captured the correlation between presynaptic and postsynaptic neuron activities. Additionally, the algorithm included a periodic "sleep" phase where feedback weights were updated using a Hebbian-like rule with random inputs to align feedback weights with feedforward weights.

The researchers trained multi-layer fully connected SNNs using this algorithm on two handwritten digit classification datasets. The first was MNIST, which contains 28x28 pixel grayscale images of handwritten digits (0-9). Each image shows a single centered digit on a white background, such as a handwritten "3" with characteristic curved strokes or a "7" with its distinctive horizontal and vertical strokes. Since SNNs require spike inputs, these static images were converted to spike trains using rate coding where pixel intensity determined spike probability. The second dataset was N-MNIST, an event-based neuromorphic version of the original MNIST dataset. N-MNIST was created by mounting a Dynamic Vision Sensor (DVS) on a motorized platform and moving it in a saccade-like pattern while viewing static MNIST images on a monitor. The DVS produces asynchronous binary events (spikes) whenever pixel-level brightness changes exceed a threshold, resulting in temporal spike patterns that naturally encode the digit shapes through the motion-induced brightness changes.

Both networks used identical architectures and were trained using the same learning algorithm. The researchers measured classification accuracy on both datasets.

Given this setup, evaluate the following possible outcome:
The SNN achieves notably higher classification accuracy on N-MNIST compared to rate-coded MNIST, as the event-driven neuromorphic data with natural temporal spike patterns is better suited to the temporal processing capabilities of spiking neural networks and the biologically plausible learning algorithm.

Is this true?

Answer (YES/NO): NO